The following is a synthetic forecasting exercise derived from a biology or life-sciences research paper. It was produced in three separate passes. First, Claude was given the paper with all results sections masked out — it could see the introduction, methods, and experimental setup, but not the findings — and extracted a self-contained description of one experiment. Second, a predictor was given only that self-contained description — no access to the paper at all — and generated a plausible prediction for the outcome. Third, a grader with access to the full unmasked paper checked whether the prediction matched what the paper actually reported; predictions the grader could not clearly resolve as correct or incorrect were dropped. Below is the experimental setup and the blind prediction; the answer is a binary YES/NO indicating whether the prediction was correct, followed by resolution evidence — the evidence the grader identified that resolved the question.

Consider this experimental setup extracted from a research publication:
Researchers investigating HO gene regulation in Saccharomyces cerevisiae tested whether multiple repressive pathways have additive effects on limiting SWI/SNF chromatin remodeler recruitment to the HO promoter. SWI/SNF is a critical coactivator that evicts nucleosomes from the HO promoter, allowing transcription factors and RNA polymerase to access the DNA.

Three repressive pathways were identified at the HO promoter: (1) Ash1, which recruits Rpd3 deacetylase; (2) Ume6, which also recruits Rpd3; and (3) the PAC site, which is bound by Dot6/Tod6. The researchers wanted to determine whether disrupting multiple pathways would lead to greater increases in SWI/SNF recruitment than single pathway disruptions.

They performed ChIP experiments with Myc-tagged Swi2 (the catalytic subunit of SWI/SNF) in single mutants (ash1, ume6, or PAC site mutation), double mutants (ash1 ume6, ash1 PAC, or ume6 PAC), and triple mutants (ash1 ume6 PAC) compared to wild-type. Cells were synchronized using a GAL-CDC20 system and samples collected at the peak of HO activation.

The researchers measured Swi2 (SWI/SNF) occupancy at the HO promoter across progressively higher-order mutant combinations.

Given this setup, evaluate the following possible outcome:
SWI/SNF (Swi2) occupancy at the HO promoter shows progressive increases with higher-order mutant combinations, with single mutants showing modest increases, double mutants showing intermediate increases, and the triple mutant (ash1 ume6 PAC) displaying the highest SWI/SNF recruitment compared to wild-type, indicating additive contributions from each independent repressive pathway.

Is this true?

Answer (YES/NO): NO